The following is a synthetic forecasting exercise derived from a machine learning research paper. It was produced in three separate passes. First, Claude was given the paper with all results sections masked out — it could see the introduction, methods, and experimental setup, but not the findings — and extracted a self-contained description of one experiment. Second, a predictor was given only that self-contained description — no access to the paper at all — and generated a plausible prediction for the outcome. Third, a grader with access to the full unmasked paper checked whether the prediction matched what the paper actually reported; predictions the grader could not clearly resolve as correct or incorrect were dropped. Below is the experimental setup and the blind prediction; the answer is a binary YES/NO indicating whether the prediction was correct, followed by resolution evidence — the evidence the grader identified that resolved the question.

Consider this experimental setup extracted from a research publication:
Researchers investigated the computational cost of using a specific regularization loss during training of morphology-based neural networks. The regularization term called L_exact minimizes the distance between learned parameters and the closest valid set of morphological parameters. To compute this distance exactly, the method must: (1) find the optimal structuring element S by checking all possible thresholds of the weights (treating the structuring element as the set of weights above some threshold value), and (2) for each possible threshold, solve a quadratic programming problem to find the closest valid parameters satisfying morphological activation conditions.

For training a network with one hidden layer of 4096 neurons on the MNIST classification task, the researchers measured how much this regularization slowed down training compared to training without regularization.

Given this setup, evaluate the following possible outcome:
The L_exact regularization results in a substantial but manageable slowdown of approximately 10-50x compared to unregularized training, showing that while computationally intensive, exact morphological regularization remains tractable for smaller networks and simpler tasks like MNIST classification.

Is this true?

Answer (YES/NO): NO